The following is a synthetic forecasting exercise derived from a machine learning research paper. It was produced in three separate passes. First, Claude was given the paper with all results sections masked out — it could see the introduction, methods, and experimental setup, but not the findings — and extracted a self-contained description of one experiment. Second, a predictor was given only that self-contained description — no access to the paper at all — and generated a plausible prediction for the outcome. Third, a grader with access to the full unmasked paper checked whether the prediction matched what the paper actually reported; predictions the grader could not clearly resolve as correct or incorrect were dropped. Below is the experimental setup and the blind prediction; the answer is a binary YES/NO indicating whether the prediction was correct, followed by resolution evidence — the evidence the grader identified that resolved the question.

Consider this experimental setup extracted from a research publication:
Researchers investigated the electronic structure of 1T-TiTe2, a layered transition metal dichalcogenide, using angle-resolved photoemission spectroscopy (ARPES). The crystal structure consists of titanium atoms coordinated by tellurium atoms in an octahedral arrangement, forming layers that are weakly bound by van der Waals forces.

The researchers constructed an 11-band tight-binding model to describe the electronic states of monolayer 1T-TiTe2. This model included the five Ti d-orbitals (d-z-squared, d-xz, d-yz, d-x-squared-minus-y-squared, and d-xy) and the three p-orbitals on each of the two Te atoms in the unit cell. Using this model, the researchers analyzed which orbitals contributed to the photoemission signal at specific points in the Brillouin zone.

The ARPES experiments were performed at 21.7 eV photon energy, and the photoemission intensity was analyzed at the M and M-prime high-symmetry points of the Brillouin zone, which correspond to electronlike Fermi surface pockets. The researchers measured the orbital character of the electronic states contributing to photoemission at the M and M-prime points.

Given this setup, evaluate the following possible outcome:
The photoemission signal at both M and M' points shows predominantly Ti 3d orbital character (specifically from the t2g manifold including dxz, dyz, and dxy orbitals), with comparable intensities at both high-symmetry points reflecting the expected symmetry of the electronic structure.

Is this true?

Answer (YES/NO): NO